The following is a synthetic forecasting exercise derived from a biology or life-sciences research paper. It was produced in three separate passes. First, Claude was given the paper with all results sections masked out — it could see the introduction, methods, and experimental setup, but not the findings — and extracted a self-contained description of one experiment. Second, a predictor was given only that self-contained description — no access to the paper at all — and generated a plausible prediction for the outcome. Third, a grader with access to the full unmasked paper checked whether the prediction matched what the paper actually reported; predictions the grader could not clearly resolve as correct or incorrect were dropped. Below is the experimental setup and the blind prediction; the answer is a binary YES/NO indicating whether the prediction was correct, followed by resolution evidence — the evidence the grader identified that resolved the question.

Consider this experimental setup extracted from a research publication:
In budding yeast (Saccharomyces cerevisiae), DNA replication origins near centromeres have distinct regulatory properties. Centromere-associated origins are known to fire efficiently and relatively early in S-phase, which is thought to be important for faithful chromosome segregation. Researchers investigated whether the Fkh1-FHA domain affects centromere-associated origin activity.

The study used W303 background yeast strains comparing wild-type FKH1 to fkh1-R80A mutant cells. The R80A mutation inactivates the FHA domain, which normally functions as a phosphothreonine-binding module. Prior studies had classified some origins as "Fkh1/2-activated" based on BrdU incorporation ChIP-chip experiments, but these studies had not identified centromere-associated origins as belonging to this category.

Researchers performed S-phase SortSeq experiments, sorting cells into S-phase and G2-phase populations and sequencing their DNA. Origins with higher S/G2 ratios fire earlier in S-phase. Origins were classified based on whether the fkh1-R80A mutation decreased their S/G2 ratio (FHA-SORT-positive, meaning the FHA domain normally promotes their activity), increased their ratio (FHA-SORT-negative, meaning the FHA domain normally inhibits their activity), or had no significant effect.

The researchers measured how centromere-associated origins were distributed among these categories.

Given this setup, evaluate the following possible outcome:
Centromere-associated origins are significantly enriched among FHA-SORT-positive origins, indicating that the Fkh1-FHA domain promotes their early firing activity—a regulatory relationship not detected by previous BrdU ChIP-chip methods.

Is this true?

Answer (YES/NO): YES